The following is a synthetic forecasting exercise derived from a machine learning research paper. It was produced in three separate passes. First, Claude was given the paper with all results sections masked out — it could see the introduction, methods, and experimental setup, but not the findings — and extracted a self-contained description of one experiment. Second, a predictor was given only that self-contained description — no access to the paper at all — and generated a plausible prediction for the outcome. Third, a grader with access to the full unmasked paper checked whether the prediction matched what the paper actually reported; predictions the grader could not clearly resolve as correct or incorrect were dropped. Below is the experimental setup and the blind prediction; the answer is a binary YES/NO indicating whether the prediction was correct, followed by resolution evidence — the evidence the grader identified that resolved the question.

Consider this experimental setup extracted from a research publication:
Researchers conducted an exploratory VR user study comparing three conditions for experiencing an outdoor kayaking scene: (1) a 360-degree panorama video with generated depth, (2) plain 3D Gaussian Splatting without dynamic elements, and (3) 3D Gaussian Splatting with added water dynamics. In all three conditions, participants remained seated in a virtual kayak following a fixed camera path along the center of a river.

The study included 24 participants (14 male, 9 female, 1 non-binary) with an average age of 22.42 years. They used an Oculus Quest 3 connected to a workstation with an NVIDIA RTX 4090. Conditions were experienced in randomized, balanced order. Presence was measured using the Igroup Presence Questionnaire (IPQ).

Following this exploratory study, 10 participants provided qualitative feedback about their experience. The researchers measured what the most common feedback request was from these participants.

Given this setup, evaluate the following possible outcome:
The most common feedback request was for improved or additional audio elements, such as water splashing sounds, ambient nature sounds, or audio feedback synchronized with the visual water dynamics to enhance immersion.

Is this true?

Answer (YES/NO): NO